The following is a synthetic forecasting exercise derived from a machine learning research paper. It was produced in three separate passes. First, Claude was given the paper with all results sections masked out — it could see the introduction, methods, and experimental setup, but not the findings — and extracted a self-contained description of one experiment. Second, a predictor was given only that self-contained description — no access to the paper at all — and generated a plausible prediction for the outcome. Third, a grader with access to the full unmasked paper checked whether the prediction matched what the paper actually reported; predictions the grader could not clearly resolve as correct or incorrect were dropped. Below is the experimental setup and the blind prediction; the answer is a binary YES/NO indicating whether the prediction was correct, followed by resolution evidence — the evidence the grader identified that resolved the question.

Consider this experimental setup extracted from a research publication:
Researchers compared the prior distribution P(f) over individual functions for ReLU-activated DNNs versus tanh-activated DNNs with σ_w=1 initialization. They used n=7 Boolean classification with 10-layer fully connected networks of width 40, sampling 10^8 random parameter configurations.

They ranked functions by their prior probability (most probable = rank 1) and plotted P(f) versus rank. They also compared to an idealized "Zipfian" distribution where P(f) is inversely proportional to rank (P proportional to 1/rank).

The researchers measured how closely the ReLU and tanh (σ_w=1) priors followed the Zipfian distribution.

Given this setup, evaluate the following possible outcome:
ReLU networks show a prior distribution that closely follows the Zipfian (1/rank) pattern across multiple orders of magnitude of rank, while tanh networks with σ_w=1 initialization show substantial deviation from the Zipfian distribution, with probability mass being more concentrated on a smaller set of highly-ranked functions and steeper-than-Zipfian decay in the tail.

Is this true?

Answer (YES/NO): NO